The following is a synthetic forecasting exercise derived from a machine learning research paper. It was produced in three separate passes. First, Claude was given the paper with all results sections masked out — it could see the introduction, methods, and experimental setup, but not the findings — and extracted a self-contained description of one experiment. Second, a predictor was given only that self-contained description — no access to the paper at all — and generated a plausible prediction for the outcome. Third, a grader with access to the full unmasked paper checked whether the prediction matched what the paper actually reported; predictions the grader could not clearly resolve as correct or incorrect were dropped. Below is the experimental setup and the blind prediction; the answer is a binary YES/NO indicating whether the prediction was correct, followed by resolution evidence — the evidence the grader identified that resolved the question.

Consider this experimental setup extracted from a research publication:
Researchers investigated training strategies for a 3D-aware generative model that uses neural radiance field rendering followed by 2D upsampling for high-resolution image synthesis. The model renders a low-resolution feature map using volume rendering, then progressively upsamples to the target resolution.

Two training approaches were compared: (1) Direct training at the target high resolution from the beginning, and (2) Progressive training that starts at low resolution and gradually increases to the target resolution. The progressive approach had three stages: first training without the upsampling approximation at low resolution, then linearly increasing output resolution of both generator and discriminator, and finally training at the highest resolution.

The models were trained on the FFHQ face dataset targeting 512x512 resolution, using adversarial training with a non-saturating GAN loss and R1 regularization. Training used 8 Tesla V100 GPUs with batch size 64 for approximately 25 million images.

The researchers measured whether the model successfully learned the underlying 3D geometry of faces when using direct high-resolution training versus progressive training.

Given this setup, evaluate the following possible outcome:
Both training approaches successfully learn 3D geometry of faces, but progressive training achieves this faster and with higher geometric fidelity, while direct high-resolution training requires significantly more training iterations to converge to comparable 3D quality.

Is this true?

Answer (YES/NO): NO